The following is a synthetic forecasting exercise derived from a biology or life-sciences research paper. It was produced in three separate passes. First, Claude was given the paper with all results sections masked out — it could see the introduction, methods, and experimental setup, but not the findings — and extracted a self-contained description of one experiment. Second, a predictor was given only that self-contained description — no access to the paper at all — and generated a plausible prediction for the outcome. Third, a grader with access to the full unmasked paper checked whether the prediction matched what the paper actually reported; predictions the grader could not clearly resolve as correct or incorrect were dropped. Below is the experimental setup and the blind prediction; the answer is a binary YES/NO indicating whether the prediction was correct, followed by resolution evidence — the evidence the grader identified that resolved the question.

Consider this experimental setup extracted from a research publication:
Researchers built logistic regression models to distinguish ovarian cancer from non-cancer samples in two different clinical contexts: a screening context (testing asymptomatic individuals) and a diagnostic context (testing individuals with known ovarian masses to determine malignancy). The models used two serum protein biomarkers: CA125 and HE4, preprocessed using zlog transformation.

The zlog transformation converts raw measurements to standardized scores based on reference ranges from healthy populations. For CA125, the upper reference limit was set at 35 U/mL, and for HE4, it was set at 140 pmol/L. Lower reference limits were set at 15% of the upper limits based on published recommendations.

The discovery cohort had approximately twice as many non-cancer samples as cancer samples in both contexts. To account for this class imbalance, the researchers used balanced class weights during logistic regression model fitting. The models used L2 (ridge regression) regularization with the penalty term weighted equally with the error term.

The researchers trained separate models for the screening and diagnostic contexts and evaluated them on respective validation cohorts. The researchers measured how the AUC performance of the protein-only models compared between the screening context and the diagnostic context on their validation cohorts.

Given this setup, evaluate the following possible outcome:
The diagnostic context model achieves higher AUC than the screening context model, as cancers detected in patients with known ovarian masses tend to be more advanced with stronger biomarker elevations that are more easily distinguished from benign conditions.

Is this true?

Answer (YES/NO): NO